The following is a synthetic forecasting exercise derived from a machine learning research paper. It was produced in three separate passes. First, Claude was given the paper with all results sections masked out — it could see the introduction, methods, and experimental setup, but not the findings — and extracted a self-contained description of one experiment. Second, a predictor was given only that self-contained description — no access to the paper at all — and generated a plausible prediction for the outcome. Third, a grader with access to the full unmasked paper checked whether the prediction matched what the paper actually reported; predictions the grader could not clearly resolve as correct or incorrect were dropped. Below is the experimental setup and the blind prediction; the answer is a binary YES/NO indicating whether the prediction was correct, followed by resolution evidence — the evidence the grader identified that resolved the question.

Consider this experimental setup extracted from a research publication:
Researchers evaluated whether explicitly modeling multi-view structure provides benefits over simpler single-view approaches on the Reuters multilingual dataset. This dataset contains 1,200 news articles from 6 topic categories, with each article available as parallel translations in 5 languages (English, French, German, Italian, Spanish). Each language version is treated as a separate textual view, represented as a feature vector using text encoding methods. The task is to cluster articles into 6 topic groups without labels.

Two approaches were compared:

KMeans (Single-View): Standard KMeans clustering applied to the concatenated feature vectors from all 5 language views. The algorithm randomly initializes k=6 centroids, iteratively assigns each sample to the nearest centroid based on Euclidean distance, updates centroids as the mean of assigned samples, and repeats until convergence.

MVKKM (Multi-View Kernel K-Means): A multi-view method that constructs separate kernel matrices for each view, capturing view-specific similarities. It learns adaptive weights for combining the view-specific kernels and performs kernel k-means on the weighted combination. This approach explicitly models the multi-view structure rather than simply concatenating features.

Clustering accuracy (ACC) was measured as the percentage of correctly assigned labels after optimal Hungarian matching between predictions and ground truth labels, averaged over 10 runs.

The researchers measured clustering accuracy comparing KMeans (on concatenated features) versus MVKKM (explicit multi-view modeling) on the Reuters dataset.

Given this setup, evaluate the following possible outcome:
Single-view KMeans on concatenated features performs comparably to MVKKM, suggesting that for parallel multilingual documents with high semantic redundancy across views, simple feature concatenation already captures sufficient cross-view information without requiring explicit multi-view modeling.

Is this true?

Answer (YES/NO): NO